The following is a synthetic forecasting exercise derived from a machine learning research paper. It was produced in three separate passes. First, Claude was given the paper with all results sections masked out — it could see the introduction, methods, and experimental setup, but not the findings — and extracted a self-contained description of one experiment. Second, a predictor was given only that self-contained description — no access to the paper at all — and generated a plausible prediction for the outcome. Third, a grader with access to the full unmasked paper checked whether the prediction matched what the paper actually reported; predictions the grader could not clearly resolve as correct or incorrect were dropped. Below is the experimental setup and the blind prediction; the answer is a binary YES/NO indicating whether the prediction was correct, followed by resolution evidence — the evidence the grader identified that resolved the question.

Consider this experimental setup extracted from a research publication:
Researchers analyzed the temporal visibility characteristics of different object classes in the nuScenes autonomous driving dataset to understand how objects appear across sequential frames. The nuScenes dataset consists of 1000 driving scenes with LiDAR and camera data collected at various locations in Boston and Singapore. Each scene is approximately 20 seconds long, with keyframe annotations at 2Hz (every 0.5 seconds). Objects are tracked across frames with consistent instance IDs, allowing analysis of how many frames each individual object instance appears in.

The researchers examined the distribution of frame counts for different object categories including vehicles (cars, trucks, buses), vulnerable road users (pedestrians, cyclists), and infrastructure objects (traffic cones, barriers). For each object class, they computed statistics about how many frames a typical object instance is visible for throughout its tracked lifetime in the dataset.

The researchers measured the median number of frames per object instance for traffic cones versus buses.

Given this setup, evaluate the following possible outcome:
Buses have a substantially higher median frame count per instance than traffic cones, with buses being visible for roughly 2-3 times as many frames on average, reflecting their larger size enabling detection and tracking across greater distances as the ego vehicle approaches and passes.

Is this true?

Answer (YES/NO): NO